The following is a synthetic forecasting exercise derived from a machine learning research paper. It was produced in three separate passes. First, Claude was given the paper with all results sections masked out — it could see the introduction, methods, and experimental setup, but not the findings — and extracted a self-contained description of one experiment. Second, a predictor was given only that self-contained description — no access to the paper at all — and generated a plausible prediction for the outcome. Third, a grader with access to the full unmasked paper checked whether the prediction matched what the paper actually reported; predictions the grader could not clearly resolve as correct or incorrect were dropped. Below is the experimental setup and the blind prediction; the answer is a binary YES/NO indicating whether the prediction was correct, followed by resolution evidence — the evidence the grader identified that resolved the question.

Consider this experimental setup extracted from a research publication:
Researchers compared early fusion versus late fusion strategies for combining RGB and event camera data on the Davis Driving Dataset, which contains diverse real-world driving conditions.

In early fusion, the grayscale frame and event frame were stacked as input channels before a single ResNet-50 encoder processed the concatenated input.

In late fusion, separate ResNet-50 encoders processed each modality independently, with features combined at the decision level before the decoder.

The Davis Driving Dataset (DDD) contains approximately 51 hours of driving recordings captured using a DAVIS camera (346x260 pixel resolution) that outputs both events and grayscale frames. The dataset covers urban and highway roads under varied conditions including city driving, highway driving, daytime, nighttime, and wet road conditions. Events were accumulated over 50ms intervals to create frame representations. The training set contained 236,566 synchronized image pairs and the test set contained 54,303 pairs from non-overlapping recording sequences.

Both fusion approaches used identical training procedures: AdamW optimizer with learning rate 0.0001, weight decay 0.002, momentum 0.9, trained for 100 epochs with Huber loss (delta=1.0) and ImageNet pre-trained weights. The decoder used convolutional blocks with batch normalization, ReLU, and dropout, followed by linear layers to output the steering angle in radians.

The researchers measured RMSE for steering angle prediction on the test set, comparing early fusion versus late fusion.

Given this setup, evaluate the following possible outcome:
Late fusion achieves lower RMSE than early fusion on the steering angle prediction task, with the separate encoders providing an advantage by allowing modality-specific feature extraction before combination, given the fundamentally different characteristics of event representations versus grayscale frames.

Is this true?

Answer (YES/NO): YES